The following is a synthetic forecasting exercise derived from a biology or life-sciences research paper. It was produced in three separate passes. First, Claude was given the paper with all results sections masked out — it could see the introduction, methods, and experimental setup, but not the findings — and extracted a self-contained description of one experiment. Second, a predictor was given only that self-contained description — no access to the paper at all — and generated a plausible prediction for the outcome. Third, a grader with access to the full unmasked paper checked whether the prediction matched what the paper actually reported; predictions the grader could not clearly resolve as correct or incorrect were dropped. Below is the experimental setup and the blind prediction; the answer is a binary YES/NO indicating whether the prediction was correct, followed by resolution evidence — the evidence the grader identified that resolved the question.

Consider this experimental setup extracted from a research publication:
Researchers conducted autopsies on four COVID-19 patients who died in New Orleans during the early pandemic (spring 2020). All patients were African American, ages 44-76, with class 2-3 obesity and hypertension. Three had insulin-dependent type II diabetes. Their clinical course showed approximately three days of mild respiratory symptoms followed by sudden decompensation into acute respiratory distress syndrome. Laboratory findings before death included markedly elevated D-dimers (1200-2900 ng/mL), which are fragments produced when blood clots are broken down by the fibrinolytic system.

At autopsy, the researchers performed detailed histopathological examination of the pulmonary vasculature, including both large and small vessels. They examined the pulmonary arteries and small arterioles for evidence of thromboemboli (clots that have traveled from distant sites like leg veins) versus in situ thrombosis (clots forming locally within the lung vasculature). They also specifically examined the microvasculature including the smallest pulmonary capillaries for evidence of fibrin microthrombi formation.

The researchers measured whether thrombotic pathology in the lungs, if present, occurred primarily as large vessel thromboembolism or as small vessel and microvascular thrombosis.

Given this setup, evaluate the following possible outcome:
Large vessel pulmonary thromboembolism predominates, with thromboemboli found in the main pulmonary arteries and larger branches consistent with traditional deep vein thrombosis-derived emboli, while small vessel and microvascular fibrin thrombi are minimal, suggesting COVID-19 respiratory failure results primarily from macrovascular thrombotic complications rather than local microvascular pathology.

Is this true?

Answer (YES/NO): NO